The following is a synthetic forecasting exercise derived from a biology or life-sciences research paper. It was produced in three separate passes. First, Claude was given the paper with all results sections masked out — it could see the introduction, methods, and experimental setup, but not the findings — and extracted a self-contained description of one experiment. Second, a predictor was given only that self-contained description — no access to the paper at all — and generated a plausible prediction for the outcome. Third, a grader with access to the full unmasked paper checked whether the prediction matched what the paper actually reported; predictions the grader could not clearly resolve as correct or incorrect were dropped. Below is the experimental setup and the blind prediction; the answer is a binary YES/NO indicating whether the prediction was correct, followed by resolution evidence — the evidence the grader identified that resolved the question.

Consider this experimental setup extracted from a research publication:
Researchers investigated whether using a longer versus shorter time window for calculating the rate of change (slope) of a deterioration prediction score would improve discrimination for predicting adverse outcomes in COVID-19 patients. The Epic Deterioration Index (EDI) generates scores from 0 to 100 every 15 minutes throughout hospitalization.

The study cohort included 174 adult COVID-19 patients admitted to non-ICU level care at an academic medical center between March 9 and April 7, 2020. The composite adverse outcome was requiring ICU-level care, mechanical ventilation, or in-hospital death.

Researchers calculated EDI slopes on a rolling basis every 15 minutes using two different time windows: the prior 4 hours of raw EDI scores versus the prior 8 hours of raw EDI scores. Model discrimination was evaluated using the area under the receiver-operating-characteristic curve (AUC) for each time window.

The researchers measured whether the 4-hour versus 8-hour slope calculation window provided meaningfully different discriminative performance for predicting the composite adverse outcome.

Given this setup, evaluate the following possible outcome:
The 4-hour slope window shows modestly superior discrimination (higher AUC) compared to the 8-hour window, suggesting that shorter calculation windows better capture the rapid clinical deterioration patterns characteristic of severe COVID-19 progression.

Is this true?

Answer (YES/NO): NO